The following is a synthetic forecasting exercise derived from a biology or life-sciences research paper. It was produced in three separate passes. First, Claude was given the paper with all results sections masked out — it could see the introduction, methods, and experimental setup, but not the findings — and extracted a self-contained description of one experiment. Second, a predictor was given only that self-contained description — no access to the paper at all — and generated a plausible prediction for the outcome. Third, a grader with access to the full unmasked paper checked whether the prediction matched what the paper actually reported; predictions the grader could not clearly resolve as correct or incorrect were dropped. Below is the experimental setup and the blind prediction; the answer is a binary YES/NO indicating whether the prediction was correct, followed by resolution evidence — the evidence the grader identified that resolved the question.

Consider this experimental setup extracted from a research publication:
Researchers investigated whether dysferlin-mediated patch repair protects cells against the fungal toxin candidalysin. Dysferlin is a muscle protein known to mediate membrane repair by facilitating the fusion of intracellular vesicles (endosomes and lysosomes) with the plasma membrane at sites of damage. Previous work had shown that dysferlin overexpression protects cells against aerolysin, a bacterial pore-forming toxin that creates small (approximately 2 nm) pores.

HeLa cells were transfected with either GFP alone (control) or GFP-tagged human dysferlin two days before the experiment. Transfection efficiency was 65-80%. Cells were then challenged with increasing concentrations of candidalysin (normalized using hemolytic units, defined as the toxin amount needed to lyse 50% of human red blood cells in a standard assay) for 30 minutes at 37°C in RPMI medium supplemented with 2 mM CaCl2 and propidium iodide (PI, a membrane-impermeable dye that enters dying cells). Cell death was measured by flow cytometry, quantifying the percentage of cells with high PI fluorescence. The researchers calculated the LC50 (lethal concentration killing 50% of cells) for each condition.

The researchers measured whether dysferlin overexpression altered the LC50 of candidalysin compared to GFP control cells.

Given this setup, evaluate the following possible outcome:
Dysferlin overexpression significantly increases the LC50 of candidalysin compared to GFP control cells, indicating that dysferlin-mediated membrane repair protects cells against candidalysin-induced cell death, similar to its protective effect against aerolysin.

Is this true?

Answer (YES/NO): NO